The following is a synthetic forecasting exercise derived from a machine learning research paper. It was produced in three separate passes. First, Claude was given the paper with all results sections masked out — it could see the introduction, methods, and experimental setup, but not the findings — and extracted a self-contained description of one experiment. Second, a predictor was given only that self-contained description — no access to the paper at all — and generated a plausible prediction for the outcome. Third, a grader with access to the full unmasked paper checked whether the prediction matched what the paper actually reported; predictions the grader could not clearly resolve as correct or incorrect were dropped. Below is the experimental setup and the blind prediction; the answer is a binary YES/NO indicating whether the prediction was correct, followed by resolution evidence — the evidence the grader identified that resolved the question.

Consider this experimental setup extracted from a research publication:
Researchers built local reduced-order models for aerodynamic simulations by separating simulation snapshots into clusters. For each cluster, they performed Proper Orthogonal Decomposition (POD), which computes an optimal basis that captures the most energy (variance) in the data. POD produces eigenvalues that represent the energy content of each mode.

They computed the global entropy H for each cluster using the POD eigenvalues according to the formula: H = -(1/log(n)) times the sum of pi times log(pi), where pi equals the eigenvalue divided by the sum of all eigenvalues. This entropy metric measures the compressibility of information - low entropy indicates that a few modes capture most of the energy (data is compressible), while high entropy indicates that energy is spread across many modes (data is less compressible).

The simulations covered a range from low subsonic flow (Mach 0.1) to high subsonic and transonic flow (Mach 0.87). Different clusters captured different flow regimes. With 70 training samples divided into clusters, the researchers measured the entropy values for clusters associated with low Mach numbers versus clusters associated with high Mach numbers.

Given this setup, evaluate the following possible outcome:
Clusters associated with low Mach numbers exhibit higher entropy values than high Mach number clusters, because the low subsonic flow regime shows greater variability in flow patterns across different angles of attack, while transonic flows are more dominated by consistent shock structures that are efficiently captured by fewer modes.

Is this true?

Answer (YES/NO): NO